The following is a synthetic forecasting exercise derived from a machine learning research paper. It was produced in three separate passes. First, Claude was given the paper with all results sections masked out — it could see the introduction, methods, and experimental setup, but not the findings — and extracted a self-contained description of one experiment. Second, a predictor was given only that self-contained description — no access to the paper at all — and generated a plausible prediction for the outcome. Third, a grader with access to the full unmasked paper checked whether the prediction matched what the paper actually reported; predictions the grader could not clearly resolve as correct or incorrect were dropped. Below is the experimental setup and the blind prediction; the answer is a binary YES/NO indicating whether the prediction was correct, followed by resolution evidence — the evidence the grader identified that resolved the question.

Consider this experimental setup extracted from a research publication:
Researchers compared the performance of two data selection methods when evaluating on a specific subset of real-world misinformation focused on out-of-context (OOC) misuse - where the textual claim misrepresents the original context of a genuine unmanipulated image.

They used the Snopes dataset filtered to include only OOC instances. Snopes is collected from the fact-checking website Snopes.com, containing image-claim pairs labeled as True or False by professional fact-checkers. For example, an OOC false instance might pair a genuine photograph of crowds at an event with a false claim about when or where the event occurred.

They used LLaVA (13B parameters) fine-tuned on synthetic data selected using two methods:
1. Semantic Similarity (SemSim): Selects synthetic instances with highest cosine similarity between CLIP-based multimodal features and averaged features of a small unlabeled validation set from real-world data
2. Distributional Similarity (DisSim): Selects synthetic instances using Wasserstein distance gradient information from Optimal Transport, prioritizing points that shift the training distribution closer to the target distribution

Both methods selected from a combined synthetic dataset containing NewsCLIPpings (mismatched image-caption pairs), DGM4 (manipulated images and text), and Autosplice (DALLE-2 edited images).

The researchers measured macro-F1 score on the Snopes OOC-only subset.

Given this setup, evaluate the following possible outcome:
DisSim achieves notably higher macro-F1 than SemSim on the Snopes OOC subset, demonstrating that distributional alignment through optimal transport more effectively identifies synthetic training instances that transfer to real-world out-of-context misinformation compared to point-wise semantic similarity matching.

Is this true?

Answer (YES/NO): YES